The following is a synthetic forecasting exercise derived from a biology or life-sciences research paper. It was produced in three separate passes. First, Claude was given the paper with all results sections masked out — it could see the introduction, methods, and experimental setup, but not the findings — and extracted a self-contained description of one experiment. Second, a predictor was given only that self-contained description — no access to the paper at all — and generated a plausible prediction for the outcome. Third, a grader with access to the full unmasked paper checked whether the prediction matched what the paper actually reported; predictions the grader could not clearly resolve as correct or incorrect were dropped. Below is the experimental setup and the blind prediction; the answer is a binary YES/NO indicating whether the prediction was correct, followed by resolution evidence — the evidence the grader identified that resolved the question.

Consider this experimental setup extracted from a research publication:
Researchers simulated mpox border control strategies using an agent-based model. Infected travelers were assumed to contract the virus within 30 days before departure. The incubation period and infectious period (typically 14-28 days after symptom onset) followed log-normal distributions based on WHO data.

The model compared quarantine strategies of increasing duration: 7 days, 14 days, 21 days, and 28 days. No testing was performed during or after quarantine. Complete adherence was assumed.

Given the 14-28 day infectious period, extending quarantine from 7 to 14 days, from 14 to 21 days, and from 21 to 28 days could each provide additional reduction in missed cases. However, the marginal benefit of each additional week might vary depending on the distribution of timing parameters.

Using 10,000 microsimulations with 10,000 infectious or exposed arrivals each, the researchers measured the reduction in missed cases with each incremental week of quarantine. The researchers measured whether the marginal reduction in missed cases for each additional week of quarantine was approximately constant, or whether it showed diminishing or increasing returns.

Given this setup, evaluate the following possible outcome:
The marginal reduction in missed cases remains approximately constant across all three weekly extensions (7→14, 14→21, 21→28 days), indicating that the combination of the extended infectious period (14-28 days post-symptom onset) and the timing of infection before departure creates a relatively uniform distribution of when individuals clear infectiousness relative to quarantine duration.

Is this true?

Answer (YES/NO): NO